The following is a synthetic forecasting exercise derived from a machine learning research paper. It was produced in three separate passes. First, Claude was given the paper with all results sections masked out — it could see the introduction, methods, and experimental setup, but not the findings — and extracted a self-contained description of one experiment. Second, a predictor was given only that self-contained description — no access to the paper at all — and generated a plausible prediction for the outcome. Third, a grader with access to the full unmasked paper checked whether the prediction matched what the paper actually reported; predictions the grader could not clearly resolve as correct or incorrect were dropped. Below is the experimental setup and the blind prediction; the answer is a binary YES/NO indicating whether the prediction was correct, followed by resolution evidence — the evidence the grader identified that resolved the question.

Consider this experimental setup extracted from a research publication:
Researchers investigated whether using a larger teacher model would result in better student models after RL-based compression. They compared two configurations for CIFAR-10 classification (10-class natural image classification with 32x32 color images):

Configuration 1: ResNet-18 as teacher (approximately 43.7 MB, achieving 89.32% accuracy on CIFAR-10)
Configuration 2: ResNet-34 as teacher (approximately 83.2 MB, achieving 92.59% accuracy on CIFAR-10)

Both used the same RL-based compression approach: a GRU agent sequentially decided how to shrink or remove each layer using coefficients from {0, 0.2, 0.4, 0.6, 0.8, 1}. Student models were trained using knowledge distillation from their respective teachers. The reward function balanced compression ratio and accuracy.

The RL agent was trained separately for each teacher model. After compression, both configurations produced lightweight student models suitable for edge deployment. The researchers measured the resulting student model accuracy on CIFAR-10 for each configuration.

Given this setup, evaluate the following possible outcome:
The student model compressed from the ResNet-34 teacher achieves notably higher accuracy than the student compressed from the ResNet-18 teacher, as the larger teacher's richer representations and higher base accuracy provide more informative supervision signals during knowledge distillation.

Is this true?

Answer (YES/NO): YES